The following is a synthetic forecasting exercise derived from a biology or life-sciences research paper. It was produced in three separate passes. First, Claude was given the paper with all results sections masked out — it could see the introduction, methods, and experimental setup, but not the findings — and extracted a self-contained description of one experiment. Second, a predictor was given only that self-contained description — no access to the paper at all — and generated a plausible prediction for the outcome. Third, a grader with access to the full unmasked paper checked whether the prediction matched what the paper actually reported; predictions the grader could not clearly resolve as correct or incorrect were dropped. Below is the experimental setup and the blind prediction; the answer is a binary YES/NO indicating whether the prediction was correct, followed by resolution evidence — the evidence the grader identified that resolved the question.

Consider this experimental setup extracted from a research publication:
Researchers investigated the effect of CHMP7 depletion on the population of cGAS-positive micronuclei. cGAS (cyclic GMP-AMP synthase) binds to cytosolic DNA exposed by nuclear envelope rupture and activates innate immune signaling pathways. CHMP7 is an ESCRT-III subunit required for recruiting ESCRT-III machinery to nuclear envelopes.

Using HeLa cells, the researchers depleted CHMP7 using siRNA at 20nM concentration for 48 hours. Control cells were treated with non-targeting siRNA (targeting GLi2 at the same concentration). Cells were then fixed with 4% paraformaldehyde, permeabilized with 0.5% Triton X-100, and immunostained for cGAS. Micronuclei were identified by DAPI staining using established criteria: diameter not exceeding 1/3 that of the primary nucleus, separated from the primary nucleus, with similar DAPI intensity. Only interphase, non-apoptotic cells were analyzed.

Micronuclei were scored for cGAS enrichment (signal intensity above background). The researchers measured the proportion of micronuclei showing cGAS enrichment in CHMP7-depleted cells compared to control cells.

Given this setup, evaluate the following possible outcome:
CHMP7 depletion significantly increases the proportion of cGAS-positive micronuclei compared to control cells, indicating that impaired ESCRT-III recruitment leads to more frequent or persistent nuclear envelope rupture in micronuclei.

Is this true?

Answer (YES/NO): NO